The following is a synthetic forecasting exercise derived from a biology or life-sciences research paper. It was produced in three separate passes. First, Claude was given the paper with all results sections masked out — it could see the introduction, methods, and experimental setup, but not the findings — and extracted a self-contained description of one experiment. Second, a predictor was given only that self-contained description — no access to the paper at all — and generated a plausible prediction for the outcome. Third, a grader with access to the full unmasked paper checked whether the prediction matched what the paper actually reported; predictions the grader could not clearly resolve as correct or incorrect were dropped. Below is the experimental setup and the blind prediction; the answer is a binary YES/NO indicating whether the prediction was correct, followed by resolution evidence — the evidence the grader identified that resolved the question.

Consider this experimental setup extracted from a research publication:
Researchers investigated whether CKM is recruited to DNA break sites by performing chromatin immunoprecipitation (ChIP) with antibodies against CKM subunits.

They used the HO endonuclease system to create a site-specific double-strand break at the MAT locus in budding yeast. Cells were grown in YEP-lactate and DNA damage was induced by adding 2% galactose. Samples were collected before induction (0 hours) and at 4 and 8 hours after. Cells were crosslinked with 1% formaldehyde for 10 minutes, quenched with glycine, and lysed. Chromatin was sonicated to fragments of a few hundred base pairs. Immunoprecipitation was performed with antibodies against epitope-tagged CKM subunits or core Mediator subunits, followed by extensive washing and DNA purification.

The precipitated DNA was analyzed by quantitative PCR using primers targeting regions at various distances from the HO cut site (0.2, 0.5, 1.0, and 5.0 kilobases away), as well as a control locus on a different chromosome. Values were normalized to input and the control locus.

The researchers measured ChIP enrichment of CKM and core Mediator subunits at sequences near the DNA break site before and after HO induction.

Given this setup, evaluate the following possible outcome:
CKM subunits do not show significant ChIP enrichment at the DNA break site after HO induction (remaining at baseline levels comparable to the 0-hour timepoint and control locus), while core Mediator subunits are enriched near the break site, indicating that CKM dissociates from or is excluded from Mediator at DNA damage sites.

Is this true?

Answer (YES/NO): NO